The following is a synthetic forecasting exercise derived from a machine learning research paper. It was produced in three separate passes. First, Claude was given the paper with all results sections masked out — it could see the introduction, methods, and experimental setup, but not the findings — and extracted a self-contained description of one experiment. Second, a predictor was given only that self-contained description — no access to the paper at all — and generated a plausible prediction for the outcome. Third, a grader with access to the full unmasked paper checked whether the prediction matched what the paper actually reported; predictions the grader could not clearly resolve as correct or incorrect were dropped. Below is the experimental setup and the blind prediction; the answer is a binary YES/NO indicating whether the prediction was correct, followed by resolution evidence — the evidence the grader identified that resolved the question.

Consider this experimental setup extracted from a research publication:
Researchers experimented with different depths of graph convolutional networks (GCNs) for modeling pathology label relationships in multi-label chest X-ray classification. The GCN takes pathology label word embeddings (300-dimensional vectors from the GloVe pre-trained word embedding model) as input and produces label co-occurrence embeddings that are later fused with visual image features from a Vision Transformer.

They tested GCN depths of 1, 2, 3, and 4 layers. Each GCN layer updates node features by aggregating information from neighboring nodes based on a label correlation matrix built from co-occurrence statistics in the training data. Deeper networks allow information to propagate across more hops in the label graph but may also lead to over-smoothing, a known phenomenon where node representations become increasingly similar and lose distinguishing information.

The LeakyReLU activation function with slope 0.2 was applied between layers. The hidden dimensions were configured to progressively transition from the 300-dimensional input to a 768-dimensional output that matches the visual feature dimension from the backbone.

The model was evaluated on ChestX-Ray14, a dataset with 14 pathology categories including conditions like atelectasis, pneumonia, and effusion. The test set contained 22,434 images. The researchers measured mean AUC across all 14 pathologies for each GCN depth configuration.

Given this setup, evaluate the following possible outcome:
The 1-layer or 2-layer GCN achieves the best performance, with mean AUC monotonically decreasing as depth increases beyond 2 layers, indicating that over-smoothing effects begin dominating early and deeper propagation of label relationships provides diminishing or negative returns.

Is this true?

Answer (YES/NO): YES